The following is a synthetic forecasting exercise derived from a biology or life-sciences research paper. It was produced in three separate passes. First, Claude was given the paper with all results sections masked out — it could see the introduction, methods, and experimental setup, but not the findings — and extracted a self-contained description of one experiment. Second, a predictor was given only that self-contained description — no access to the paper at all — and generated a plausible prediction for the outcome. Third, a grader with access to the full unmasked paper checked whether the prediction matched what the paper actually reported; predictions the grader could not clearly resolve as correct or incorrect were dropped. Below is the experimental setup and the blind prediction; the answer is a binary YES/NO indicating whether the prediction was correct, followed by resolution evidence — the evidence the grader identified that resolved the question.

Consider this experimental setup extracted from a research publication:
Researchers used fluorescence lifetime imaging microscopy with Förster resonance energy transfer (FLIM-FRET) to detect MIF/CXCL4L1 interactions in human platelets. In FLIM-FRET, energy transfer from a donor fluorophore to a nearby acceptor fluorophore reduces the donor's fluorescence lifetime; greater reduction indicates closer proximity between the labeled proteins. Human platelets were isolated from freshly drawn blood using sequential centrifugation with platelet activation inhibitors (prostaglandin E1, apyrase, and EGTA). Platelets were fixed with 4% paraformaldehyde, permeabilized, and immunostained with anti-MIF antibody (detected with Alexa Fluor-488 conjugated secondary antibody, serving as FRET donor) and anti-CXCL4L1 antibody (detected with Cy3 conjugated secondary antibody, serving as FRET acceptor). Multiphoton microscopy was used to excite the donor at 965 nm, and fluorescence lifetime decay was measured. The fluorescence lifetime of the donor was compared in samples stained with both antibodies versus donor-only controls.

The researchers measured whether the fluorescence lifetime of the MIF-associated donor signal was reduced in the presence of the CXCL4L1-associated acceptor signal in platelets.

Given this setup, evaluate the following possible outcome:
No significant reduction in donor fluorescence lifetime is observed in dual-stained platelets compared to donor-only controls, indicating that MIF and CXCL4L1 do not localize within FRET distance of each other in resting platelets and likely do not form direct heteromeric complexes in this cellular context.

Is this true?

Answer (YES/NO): NO